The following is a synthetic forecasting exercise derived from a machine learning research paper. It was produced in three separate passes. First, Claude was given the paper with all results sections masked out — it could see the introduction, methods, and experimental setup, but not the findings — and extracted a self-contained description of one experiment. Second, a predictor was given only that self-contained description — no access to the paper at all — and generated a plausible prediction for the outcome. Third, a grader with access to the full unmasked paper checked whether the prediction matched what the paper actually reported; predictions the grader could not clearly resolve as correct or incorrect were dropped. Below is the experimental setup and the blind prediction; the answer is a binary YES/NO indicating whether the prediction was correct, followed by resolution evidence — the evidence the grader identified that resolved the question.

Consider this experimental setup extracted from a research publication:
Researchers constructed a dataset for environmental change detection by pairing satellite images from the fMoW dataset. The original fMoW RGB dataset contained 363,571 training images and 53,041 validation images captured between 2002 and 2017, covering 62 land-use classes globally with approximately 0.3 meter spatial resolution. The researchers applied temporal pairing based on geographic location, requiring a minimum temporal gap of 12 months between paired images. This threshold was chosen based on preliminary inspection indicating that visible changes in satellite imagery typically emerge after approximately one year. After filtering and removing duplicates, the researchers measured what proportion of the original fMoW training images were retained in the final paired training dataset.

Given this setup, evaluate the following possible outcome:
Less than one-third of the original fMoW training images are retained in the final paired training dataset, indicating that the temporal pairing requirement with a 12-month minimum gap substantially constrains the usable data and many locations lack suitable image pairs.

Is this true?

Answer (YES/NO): NO